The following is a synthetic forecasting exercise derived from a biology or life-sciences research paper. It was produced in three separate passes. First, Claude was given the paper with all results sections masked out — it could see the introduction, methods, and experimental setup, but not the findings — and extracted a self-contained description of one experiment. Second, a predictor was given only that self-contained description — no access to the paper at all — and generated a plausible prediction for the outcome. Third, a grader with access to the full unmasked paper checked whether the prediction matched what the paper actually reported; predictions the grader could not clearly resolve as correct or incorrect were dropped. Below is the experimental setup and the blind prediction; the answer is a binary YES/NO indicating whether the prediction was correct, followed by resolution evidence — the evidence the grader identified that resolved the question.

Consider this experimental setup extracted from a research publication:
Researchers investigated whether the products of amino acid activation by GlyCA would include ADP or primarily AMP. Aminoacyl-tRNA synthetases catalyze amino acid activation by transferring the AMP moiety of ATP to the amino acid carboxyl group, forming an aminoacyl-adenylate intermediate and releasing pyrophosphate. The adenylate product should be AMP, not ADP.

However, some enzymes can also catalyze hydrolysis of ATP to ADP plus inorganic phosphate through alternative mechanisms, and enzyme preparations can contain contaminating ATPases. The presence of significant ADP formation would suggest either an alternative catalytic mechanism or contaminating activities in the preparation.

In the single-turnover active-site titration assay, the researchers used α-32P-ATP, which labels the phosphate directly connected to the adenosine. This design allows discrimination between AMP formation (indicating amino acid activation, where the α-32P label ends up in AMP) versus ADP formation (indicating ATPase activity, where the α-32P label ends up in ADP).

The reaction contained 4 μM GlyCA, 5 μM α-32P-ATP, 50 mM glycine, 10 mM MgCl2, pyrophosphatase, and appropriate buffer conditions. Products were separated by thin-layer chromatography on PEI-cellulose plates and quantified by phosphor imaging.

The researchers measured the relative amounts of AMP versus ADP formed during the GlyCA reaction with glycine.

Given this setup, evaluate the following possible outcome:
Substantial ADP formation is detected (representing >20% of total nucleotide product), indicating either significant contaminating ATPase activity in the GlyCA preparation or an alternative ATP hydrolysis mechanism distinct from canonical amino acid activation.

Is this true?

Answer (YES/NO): YES